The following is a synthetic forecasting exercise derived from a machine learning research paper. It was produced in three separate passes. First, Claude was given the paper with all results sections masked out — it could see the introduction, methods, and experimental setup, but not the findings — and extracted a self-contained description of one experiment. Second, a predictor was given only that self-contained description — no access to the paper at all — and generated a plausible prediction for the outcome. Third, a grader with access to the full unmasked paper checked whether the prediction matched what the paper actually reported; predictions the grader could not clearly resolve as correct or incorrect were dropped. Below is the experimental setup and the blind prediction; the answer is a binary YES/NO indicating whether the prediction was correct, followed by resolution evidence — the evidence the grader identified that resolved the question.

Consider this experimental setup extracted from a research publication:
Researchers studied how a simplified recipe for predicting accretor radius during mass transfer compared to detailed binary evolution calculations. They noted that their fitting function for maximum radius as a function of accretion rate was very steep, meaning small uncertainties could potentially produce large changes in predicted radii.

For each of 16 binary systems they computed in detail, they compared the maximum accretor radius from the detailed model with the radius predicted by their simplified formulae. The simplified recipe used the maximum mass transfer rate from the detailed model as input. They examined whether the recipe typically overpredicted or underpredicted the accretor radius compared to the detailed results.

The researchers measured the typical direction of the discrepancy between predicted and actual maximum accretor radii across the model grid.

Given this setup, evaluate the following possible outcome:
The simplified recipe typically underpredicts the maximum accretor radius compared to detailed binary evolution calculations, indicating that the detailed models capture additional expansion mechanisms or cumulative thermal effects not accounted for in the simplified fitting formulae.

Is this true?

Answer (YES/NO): YES